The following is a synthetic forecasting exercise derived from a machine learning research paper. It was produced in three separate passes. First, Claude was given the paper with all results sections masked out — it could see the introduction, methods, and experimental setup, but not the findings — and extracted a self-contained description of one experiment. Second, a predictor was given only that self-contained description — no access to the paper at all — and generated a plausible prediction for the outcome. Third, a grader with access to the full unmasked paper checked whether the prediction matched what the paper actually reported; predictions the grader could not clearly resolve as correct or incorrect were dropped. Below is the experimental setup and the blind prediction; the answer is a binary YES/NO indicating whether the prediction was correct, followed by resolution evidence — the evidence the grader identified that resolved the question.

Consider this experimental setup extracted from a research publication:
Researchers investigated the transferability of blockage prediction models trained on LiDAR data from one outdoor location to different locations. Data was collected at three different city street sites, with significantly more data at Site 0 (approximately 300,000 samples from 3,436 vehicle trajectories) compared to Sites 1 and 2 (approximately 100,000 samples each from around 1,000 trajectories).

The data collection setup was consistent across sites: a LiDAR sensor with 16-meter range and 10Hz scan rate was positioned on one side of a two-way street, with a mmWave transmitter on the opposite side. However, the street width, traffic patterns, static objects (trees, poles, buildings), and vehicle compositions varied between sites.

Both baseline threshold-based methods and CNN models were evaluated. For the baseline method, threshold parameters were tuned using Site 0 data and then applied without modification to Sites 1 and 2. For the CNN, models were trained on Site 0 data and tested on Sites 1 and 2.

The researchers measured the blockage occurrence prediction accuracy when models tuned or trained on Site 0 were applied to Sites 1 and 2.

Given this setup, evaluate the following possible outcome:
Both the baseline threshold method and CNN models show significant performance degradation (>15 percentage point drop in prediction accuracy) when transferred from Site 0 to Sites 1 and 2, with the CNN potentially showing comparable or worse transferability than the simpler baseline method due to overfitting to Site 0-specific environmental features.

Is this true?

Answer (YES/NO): NO